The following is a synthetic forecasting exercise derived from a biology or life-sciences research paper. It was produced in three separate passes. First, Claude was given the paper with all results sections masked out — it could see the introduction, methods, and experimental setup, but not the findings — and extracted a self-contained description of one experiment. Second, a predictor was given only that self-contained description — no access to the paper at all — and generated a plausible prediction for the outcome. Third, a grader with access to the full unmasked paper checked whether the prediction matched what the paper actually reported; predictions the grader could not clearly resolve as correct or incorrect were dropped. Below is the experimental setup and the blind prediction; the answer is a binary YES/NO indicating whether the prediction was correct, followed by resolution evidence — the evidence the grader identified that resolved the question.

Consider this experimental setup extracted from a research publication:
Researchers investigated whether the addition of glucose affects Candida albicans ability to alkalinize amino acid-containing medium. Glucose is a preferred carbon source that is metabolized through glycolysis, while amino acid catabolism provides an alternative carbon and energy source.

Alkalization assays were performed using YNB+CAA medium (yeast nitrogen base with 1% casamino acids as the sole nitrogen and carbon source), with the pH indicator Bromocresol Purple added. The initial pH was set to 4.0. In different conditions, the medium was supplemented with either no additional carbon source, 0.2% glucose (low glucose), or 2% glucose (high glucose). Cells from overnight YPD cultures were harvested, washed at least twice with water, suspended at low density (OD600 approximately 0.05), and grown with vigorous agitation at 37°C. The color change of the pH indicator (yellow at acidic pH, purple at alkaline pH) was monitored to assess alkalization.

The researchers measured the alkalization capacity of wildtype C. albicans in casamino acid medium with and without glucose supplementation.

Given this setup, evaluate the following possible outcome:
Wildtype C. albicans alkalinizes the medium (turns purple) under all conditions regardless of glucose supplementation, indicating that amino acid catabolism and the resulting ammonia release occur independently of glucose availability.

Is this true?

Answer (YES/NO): NO